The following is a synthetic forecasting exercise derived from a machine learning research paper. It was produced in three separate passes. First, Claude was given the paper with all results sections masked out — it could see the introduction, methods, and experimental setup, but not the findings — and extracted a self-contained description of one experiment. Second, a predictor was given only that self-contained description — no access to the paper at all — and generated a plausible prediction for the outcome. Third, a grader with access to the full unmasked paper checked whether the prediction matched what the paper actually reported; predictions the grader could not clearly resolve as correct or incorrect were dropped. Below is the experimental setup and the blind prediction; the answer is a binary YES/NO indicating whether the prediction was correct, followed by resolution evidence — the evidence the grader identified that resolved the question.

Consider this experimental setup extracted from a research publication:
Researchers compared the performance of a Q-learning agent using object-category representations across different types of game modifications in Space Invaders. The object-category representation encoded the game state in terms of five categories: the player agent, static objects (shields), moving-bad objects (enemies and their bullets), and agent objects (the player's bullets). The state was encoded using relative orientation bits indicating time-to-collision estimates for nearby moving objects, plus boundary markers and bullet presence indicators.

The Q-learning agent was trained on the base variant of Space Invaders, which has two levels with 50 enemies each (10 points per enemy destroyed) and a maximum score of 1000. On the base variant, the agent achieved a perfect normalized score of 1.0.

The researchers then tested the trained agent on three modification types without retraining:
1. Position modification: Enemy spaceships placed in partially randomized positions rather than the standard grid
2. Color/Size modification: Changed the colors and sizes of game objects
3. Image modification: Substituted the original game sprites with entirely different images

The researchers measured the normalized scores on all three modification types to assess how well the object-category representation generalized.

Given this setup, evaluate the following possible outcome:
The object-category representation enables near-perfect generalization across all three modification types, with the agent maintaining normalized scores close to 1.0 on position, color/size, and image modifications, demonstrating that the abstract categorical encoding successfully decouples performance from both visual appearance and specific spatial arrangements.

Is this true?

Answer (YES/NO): NO